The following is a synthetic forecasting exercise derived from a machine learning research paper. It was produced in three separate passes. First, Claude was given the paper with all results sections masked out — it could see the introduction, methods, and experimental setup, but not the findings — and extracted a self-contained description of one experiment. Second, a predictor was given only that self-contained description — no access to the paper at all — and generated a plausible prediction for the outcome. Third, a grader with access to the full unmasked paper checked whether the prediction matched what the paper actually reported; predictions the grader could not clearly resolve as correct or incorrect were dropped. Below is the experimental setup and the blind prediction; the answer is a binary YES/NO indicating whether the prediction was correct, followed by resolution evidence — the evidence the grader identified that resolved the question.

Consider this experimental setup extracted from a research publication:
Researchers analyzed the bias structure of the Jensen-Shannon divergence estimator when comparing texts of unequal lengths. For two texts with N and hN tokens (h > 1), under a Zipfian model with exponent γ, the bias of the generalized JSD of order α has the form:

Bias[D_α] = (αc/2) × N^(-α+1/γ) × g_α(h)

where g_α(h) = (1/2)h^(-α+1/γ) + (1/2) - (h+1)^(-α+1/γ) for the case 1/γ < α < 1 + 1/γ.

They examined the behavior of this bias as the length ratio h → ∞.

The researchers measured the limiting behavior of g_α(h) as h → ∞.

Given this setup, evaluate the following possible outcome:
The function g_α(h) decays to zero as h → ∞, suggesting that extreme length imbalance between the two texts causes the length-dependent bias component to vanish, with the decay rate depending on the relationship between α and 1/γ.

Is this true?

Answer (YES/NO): NO